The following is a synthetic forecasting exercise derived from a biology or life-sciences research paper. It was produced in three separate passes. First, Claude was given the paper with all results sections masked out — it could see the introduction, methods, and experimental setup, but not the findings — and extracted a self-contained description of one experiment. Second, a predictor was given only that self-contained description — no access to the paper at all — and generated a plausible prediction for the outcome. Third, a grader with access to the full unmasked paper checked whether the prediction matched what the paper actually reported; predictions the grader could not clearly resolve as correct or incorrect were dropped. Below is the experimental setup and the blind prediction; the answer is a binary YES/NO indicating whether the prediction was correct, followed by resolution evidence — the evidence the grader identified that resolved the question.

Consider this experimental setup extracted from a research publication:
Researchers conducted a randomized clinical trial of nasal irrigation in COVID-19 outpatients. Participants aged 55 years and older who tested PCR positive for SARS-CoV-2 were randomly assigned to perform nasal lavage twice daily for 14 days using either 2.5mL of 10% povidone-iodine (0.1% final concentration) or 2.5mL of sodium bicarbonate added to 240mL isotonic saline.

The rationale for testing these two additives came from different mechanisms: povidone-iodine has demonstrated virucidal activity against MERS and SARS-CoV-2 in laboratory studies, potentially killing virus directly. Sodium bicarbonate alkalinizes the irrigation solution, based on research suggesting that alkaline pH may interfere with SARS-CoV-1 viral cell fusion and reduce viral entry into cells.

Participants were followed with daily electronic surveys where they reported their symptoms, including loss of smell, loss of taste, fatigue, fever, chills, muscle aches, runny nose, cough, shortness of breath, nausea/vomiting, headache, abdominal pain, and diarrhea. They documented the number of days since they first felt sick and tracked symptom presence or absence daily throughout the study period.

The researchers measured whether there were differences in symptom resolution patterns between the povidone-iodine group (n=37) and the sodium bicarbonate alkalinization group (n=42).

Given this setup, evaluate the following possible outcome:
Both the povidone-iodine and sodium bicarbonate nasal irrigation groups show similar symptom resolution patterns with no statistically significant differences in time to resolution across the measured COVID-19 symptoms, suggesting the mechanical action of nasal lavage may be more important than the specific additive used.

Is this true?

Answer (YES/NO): NO